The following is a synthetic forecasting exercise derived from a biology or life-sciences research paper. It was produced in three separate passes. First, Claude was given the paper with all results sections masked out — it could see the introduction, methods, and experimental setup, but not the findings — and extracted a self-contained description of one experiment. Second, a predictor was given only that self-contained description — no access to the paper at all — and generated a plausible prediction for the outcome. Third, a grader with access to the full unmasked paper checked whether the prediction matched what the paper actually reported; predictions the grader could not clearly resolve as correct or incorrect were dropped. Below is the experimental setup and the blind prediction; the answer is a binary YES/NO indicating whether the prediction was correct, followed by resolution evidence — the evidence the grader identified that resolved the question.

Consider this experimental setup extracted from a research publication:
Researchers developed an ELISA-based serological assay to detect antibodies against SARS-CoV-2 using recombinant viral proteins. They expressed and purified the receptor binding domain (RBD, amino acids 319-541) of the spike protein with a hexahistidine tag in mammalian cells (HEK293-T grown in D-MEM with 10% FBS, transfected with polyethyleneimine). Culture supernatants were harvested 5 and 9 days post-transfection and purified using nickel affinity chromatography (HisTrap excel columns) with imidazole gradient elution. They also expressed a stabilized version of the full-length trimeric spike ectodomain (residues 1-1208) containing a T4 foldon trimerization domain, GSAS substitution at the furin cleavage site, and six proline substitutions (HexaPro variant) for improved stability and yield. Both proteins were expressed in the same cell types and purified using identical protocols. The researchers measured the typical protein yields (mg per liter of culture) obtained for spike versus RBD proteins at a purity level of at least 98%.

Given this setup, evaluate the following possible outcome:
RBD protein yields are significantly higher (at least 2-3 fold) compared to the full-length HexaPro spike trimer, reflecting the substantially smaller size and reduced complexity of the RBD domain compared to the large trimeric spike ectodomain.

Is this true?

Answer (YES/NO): YES